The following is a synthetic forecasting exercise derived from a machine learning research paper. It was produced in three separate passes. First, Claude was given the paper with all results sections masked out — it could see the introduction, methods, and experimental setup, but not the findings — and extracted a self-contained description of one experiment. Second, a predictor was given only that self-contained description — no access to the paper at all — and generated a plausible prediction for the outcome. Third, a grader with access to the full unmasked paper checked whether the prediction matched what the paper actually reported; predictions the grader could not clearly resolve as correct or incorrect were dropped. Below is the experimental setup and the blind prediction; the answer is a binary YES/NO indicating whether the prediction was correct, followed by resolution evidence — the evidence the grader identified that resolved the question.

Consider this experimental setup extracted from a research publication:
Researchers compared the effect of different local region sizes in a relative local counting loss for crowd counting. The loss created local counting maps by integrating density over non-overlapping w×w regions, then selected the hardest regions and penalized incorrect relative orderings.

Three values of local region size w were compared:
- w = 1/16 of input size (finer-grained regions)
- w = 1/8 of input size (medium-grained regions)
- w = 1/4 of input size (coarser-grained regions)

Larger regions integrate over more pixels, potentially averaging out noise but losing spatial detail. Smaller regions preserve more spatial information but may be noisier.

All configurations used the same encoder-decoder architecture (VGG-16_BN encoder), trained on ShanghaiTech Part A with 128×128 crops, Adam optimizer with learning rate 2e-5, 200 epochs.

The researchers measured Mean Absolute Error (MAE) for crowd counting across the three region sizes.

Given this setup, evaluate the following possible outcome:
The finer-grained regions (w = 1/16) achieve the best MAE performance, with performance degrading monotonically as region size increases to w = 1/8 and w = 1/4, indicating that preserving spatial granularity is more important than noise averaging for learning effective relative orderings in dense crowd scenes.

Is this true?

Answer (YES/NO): NO